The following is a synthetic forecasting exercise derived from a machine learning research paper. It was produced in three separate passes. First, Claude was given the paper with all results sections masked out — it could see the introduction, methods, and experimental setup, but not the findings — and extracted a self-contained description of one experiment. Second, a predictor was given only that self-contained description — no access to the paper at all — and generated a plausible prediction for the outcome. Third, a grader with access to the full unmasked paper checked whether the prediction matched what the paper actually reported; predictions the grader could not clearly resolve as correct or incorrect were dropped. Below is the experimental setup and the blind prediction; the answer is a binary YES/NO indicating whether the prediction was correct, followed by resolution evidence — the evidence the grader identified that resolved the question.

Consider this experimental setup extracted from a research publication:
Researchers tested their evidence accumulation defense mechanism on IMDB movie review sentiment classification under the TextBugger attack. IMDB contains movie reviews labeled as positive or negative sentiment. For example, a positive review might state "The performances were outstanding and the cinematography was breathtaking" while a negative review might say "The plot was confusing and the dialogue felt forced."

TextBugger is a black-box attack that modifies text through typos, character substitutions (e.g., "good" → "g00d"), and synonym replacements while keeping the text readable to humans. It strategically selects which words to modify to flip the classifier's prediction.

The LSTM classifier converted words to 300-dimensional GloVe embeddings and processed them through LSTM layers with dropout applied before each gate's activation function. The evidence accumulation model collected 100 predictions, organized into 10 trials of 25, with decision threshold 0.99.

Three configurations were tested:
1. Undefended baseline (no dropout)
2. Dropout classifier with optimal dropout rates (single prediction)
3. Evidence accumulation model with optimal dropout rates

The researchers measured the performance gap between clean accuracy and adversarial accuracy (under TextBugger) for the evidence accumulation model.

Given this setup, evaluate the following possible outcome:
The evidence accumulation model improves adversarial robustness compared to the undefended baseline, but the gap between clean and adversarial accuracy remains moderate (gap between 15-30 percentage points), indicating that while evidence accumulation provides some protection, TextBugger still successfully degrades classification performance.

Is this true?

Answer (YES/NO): NO